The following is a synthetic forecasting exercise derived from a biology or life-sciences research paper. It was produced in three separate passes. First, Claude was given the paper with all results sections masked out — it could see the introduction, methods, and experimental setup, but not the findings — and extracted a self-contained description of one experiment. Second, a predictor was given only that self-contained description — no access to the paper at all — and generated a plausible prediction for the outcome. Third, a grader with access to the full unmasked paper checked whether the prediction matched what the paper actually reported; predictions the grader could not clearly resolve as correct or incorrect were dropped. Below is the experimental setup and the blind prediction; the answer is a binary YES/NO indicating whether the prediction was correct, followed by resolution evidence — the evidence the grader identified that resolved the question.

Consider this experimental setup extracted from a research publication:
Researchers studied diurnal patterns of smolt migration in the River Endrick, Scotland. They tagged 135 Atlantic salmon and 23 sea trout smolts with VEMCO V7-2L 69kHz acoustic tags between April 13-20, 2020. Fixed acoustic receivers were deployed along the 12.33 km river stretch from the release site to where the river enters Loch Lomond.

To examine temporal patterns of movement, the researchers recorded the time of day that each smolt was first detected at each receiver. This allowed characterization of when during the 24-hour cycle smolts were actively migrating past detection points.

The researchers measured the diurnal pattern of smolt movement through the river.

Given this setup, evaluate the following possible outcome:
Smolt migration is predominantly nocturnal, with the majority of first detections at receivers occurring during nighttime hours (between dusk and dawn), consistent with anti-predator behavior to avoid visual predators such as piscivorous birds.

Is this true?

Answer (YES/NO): NO